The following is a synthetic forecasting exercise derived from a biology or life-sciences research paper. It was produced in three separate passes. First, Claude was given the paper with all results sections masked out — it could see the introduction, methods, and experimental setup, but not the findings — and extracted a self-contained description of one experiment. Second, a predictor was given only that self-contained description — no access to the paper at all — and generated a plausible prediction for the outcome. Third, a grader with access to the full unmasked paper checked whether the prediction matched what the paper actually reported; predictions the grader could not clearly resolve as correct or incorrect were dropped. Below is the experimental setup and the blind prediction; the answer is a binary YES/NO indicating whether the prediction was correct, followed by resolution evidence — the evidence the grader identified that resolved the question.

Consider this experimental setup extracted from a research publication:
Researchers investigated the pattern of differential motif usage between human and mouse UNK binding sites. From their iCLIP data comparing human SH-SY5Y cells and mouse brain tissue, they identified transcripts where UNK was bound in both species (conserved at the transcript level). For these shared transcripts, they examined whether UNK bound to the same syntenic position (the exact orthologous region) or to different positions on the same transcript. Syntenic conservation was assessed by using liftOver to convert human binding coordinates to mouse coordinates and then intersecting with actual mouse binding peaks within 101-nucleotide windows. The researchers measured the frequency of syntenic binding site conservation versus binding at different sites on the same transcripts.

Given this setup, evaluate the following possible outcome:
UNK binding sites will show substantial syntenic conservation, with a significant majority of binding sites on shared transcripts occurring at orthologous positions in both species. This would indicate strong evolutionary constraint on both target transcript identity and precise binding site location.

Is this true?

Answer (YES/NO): NO